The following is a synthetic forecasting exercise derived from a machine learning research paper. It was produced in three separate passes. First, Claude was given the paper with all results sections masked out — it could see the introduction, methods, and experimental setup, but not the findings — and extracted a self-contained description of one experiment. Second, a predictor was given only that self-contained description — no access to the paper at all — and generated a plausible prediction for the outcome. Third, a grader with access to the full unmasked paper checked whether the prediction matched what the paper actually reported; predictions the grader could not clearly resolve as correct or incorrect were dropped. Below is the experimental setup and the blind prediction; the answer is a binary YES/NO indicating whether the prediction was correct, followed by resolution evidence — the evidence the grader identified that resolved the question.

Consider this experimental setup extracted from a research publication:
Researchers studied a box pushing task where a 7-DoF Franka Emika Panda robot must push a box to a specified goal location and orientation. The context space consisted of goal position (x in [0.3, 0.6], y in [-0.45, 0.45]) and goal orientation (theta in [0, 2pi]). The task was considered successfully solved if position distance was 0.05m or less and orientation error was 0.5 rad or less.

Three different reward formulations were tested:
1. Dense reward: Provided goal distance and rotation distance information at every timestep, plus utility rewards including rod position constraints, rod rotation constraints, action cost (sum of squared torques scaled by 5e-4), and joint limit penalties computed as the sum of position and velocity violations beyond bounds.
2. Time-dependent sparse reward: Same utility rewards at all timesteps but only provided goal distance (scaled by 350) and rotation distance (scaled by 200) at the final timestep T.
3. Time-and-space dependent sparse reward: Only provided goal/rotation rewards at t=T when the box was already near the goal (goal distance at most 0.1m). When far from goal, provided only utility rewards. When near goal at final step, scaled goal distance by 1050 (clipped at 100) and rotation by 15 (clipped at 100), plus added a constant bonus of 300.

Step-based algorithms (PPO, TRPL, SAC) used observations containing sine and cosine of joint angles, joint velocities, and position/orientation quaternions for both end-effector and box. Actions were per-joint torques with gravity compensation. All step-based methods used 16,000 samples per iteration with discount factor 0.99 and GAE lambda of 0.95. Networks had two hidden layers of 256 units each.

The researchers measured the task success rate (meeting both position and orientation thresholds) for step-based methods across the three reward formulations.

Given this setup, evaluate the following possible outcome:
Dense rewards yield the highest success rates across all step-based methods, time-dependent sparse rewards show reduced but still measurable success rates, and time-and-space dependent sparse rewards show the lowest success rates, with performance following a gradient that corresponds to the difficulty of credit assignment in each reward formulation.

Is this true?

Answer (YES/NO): NO